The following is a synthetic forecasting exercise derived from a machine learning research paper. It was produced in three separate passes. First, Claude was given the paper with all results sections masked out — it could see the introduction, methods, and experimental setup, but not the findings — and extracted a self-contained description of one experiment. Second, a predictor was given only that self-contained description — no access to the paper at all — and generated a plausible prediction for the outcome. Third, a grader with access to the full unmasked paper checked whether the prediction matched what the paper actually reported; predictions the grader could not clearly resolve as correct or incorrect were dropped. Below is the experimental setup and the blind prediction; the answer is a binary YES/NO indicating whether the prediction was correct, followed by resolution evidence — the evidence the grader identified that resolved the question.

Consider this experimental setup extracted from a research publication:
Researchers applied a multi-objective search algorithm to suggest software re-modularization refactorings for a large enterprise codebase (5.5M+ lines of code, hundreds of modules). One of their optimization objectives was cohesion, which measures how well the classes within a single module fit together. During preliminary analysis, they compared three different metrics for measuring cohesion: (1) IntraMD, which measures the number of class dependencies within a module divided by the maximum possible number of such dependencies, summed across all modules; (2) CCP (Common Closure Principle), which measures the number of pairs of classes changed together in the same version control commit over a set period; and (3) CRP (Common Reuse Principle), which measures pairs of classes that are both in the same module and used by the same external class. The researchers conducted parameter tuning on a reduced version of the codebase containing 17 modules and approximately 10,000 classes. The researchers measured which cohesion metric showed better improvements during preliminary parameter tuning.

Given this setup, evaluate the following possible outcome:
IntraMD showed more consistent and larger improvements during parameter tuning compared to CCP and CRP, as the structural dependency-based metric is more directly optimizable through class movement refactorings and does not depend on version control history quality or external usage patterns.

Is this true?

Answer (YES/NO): YES